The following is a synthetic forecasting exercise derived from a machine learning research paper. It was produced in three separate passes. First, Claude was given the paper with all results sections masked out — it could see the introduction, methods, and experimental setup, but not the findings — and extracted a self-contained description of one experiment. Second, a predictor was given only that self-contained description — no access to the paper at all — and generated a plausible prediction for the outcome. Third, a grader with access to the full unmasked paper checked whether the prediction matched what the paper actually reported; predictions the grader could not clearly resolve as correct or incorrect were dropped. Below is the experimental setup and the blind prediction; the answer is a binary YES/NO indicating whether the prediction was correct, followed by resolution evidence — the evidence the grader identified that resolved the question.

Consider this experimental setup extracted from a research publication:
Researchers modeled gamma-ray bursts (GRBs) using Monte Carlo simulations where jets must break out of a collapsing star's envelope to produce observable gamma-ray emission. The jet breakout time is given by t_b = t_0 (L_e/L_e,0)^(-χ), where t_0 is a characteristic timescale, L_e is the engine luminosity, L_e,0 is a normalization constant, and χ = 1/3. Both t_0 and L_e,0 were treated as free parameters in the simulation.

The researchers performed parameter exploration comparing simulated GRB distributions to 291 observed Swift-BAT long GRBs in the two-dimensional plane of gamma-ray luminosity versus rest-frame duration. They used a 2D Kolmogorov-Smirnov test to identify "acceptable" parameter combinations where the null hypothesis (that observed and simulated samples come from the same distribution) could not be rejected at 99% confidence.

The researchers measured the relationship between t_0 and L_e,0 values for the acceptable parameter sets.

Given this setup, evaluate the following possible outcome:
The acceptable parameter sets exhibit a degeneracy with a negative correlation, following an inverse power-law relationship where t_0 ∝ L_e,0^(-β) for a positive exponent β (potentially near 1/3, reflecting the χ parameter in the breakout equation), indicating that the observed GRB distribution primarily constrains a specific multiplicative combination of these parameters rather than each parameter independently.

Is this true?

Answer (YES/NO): YES